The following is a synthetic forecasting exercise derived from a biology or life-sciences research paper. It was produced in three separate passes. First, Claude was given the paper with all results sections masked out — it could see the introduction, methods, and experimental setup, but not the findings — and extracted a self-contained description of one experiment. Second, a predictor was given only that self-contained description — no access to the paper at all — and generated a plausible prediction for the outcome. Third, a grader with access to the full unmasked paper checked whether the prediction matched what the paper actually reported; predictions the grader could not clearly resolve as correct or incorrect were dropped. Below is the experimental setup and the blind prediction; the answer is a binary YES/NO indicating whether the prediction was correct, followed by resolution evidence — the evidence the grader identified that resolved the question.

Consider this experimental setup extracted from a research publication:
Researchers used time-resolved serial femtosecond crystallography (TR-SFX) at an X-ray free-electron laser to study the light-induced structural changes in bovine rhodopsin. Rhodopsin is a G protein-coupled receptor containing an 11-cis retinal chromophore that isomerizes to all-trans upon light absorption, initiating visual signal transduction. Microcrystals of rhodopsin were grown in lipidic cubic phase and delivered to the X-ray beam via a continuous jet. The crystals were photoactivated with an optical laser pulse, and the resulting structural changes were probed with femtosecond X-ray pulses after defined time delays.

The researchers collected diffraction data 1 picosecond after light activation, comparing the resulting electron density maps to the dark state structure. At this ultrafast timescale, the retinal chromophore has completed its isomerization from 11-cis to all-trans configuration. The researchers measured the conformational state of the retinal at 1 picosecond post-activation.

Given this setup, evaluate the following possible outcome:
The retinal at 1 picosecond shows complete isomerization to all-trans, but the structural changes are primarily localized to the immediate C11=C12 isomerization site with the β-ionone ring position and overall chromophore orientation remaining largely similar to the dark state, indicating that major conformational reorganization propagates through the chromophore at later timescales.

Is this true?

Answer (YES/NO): NO